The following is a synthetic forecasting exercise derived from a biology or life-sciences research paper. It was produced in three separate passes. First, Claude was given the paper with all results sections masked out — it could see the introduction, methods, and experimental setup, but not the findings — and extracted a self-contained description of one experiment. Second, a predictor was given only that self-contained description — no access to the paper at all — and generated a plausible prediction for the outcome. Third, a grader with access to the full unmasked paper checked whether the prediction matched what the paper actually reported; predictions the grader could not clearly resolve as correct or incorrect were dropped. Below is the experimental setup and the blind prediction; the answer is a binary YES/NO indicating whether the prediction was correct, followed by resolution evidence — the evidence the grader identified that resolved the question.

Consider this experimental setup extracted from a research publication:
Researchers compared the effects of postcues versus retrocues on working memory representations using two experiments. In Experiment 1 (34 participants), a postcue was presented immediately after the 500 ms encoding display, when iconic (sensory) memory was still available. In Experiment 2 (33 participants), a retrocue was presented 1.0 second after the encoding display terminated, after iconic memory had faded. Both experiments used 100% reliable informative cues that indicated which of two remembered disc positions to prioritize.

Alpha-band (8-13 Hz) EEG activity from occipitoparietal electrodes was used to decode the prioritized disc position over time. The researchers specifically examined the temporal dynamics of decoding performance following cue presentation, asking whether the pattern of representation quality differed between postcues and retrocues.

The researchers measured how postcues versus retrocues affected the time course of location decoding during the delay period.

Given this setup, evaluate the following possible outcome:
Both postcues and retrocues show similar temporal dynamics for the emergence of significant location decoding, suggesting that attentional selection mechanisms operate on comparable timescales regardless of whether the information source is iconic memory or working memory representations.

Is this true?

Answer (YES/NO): NO